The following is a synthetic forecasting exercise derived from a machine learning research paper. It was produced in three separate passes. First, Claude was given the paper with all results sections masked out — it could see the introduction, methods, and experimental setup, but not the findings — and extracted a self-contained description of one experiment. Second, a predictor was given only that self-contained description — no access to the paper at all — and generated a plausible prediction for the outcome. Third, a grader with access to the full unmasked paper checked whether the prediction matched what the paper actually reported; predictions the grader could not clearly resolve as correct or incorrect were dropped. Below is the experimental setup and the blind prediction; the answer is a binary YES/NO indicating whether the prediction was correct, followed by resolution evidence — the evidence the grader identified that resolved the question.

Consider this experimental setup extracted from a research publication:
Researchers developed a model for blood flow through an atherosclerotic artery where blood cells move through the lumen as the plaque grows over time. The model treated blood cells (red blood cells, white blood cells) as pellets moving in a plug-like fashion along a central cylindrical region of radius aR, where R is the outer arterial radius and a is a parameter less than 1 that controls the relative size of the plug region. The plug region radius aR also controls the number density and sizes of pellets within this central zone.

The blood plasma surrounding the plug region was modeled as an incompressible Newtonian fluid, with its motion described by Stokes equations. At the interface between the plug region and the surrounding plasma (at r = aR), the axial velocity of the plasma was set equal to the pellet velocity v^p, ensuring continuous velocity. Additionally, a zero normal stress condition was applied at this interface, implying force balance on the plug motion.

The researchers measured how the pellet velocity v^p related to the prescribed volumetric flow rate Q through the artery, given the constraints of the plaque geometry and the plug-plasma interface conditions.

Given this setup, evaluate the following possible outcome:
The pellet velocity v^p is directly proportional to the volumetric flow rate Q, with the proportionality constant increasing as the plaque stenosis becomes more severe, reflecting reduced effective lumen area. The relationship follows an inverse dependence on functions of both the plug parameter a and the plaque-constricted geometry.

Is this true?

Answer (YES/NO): NO